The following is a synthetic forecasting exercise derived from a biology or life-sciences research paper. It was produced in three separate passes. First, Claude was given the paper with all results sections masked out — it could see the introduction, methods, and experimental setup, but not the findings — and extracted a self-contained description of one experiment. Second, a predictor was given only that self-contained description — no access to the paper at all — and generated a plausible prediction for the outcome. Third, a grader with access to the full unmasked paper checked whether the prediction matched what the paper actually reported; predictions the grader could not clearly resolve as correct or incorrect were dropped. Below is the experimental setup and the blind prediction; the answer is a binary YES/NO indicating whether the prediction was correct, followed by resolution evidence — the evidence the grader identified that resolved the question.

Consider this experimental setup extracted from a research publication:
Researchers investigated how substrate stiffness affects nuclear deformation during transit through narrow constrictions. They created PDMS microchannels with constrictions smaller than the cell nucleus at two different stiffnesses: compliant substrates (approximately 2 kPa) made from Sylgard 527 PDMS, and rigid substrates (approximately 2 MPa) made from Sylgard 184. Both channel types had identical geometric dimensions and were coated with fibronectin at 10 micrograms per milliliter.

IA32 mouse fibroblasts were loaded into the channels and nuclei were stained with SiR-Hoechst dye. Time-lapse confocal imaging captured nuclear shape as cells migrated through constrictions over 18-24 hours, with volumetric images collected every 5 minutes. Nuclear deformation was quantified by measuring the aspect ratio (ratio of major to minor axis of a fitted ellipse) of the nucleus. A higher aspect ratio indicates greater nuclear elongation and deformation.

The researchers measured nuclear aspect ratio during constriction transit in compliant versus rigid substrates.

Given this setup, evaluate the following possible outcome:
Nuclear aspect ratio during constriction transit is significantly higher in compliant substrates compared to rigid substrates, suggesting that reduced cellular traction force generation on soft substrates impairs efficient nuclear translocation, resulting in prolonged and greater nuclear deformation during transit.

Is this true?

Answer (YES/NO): YES